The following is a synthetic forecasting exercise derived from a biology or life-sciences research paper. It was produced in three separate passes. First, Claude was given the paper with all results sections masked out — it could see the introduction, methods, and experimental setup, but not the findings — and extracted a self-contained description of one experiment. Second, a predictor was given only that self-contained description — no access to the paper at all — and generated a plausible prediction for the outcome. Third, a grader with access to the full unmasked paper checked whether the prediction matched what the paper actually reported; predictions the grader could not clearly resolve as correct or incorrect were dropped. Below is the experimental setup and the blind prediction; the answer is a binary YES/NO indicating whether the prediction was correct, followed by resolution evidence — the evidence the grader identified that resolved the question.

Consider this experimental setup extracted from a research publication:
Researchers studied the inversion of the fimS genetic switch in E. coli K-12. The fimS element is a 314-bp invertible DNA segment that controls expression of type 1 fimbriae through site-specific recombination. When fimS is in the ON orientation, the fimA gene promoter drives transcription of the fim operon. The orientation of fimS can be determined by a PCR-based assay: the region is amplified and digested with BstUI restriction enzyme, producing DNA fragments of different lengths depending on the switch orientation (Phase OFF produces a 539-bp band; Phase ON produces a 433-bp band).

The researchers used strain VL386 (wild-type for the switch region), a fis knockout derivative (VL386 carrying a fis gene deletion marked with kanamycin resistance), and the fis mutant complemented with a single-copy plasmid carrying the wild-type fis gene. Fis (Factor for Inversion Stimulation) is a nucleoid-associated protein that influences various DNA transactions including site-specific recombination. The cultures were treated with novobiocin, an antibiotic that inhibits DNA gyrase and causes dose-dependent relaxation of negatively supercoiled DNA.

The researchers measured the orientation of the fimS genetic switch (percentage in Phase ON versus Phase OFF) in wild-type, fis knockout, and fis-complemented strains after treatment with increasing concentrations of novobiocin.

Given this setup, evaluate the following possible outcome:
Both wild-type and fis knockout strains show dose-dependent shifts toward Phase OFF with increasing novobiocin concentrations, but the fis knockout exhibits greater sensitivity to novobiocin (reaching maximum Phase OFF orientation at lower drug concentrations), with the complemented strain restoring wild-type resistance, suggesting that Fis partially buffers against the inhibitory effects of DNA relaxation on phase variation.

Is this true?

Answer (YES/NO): NO